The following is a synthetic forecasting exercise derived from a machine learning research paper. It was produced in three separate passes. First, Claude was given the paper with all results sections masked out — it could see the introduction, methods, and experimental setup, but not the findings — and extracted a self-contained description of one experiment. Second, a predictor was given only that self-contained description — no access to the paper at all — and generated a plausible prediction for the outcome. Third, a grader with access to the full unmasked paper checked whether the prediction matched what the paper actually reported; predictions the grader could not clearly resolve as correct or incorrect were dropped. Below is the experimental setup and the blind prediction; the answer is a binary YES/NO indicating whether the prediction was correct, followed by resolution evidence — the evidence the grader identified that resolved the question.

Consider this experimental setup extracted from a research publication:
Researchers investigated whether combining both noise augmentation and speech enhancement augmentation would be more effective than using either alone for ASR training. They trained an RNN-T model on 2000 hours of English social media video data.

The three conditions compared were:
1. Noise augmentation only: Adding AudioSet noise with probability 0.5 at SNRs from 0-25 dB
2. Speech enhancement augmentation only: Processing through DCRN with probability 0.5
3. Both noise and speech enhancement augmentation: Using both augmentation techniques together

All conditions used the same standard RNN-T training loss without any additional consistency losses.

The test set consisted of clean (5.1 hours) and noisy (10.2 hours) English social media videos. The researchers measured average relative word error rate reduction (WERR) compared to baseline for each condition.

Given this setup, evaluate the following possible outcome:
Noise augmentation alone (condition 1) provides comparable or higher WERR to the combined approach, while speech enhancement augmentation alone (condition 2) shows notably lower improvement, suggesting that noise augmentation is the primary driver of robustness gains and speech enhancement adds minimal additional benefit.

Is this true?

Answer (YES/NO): NO